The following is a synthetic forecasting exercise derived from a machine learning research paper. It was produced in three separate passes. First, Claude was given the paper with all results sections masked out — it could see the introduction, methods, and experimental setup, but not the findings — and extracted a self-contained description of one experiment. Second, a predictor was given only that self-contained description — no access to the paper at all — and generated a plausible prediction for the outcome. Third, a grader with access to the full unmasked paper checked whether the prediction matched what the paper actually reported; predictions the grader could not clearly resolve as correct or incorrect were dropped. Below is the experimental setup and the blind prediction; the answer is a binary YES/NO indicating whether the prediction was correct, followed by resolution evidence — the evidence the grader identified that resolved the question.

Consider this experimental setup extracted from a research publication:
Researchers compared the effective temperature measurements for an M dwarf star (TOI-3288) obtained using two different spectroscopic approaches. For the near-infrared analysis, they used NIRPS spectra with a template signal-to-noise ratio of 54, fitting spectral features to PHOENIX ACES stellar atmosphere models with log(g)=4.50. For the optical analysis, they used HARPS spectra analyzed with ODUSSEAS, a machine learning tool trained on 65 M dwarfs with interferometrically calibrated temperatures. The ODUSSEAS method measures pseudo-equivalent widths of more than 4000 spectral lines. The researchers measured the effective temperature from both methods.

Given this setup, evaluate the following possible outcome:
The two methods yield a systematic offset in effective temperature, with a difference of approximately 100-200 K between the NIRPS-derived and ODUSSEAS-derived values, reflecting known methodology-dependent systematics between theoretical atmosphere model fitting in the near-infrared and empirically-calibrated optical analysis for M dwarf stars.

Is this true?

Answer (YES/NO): NO